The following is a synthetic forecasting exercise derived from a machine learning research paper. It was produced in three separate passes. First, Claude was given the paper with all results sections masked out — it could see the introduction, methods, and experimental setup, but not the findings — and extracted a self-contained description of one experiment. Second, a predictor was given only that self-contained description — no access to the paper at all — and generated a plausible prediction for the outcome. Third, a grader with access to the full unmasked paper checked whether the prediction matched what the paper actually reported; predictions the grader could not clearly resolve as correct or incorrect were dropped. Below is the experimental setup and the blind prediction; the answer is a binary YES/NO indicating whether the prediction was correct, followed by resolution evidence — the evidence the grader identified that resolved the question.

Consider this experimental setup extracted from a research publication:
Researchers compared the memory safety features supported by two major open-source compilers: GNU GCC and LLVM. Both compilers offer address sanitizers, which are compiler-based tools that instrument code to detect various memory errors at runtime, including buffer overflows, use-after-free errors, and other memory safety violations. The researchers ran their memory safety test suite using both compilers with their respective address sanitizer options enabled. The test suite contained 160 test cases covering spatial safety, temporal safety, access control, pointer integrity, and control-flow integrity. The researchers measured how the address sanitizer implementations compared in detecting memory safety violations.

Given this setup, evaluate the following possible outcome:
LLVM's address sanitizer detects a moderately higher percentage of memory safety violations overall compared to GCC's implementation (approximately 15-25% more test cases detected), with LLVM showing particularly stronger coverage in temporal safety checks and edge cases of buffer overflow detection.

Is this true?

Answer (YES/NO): NO